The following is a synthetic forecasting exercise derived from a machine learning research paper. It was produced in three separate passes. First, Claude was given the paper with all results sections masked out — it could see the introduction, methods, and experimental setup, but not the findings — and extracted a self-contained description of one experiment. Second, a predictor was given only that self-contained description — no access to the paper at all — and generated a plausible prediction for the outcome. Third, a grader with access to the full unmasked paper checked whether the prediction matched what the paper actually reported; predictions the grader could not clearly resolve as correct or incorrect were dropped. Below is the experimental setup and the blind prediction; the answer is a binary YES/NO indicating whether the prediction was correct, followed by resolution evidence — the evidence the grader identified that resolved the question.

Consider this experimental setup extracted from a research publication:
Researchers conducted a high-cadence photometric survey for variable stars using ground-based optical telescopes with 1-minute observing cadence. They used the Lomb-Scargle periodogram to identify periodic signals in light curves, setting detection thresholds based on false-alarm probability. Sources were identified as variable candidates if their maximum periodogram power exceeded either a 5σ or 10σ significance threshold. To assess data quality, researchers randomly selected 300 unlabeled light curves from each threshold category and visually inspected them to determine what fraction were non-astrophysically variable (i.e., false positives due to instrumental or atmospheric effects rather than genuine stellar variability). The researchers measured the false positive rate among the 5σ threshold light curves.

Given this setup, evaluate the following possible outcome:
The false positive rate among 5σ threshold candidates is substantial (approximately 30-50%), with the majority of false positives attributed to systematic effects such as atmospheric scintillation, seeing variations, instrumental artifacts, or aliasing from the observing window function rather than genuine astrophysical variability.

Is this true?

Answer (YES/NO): NO